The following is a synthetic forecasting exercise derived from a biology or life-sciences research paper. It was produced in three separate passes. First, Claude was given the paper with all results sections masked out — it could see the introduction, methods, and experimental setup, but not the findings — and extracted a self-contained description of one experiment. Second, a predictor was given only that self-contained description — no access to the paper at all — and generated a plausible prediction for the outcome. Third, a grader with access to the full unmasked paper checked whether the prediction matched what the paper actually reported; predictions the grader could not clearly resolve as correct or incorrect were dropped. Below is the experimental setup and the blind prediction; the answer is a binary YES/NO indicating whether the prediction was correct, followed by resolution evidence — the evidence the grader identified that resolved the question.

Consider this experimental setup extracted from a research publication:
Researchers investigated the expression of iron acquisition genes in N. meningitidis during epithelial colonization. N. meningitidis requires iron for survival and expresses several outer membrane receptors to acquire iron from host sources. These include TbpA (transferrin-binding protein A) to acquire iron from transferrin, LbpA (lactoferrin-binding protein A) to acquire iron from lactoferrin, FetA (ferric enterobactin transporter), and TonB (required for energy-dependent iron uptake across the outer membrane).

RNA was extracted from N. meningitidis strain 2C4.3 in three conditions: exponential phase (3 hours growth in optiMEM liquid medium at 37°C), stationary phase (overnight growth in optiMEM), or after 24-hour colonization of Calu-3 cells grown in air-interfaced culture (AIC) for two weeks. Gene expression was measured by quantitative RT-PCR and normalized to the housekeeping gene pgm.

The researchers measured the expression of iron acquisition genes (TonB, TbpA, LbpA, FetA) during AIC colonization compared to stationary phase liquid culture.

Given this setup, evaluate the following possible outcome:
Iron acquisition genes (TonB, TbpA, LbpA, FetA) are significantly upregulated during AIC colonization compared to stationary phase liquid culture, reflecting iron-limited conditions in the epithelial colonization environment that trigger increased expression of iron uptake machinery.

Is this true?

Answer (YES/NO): NO